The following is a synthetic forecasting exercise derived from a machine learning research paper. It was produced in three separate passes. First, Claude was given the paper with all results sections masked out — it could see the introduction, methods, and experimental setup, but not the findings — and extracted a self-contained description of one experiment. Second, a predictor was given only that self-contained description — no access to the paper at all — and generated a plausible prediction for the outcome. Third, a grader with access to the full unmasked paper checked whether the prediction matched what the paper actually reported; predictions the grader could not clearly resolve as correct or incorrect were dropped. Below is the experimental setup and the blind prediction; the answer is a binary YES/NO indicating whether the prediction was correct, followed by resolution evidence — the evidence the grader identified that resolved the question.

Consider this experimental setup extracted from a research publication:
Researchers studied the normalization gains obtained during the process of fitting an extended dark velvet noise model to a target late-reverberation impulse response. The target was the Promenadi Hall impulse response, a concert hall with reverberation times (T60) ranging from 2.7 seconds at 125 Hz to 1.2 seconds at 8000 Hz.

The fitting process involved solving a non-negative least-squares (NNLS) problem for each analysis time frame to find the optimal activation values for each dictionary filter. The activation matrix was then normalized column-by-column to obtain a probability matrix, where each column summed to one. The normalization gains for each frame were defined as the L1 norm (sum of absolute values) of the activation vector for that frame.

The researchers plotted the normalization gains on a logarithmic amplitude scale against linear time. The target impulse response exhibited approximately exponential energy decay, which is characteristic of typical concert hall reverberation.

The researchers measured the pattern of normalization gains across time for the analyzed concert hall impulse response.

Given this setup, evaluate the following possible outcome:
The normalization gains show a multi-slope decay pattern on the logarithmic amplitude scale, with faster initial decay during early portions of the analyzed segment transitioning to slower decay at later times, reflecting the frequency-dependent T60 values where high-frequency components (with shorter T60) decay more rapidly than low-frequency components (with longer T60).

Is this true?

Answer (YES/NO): NO